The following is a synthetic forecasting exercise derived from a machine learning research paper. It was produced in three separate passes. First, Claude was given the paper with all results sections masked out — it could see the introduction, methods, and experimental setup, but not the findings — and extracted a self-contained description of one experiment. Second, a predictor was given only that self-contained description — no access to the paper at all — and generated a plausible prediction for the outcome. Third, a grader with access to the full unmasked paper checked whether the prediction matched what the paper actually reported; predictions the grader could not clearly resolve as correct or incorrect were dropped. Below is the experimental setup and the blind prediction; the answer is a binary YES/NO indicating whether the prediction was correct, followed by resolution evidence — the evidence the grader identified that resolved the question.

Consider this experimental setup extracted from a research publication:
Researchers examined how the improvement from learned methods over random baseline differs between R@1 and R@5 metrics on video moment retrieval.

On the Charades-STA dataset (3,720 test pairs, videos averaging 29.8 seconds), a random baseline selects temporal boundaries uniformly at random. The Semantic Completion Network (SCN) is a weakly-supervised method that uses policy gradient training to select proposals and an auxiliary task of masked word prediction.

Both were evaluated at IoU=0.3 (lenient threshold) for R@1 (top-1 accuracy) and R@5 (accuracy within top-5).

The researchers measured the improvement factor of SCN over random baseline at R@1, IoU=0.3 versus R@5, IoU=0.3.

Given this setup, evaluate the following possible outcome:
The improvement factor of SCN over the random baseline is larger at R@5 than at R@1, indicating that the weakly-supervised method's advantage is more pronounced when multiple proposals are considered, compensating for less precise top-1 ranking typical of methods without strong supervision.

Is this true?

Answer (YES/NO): NO